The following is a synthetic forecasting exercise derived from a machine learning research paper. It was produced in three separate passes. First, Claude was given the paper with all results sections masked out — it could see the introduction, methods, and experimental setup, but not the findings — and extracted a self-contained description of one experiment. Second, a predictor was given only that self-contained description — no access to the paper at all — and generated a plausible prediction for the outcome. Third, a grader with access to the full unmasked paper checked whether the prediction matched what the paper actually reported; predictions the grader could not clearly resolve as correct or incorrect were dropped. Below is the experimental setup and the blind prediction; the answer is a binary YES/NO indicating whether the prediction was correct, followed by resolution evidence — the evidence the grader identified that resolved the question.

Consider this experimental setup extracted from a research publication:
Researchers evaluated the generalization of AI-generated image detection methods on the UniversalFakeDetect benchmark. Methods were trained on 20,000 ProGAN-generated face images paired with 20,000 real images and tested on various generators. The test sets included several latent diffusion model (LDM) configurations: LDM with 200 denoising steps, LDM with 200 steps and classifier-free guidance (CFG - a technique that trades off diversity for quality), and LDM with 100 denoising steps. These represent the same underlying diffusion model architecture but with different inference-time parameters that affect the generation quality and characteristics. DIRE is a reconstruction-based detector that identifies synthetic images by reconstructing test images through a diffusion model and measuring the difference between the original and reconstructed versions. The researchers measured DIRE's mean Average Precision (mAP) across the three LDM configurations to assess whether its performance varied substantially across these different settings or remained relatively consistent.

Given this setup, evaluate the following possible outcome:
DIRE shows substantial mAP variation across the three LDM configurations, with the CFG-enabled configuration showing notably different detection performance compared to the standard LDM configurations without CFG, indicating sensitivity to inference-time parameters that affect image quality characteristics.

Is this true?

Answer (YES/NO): NO